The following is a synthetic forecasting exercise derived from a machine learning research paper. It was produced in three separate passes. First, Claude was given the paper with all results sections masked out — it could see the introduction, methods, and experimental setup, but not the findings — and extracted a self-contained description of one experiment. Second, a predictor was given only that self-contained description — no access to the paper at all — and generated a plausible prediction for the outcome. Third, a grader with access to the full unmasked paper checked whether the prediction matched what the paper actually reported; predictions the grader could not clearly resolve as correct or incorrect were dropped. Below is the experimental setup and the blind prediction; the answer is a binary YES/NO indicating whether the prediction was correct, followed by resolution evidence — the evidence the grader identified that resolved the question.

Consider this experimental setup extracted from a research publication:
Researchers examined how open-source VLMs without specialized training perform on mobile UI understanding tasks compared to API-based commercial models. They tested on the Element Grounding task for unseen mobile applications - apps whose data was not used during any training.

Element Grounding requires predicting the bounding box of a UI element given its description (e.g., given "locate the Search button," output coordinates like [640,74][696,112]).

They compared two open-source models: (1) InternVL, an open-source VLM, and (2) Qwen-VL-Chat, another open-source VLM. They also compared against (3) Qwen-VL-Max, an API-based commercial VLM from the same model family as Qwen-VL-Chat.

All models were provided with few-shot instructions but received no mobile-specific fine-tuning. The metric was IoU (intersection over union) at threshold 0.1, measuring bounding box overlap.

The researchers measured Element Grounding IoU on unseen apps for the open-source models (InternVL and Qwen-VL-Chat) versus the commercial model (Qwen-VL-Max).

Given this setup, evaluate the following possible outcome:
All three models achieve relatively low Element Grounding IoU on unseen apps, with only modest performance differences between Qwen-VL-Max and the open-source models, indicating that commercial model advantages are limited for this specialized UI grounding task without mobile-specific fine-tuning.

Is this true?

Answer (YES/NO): NO